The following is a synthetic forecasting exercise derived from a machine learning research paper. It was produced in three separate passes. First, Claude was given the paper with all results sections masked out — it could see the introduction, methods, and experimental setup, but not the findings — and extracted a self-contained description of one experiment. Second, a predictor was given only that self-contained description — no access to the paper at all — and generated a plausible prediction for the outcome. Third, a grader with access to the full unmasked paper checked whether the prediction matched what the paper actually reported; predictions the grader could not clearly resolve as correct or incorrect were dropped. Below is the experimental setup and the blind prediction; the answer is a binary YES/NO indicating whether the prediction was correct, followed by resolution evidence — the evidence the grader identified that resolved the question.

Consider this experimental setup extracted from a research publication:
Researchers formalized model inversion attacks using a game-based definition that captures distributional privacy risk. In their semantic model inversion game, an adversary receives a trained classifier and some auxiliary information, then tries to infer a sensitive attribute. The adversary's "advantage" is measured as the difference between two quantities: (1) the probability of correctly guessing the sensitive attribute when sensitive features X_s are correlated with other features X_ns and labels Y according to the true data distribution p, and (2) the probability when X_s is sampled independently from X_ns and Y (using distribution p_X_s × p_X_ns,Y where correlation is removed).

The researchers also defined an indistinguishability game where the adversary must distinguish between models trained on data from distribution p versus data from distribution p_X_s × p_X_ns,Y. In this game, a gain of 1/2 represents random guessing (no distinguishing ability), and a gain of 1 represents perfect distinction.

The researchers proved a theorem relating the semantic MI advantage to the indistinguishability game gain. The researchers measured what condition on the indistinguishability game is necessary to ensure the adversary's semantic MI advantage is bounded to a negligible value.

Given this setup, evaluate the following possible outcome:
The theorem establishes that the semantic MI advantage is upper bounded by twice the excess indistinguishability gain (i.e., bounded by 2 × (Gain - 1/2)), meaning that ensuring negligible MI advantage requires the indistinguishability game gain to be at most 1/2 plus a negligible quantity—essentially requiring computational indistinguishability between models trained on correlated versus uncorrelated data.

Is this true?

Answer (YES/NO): YES